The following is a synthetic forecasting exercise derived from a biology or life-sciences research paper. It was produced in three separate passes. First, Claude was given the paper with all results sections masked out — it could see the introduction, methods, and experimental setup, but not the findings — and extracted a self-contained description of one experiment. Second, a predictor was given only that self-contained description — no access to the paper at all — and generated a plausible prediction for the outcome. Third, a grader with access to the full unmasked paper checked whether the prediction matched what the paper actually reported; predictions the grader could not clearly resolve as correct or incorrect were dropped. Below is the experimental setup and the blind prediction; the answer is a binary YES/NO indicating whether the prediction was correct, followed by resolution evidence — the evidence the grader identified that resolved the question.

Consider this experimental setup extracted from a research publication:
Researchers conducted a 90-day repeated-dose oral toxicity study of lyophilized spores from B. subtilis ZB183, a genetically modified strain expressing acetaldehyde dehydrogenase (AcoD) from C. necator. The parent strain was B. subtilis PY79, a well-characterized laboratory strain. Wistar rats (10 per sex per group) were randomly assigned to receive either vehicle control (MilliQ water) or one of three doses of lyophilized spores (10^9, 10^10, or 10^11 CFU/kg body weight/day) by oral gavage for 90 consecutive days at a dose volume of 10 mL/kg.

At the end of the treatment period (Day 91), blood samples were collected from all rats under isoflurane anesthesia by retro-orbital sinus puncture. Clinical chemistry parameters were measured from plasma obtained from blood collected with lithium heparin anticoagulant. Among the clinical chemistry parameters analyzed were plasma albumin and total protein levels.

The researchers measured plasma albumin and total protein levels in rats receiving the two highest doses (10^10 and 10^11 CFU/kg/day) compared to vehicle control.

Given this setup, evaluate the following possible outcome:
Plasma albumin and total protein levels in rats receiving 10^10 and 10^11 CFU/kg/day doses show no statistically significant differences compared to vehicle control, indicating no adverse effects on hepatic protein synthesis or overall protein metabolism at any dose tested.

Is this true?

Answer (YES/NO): NO